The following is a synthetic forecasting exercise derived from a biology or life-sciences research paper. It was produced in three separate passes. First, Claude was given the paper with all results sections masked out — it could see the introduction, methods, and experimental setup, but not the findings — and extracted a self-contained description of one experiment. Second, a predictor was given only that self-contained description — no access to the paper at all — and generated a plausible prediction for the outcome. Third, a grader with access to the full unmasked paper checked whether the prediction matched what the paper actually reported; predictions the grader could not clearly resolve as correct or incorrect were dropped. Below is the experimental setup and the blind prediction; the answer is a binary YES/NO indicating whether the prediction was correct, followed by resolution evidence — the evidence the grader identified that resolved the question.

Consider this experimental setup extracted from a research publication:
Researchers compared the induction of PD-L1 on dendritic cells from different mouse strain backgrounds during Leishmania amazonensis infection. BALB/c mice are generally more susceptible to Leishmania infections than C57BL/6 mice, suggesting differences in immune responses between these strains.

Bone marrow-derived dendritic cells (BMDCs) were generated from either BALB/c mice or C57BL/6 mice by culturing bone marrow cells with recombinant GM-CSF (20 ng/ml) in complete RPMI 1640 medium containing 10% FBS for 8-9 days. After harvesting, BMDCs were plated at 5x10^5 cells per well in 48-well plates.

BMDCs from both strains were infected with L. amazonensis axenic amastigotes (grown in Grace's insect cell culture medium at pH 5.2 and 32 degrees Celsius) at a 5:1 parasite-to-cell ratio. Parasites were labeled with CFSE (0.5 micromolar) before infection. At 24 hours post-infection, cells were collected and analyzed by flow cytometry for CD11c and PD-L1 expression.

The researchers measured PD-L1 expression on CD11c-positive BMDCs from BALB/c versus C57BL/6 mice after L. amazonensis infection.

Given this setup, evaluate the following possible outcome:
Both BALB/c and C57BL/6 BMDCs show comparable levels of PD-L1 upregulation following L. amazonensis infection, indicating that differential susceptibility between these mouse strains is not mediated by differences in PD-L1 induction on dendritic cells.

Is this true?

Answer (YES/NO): YES